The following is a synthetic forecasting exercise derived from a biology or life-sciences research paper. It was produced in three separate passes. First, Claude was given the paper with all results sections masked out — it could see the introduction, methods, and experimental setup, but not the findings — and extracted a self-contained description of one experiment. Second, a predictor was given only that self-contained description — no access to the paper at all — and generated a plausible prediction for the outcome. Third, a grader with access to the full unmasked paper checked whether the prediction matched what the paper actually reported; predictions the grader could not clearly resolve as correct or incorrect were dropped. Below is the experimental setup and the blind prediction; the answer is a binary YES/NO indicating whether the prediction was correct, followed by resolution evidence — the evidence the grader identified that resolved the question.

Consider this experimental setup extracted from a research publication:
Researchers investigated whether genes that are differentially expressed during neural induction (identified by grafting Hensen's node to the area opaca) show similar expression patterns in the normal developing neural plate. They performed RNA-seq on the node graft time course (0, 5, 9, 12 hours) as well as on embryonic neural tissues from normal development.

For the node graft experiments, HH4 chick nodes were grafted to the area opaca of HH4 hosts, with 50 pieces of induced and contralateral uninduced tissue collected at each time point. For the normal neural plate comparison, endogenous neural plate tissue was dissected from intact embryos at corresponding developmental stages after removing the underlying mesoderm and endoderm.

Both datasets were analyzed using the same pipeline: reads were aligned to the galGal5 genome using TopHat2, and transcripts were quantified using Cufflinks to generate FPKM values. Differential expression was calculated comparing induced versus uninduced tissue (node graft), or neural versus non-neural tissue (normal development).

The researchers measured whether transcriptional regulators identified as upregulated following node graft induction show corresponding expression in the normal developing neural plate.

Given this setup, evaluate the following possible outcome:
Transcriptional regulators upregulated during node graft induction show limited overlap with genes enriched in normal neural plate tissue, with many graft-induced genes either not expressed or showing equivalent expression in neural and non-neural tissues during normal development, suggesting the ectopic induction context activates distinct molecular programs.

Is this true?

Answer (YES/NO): NO